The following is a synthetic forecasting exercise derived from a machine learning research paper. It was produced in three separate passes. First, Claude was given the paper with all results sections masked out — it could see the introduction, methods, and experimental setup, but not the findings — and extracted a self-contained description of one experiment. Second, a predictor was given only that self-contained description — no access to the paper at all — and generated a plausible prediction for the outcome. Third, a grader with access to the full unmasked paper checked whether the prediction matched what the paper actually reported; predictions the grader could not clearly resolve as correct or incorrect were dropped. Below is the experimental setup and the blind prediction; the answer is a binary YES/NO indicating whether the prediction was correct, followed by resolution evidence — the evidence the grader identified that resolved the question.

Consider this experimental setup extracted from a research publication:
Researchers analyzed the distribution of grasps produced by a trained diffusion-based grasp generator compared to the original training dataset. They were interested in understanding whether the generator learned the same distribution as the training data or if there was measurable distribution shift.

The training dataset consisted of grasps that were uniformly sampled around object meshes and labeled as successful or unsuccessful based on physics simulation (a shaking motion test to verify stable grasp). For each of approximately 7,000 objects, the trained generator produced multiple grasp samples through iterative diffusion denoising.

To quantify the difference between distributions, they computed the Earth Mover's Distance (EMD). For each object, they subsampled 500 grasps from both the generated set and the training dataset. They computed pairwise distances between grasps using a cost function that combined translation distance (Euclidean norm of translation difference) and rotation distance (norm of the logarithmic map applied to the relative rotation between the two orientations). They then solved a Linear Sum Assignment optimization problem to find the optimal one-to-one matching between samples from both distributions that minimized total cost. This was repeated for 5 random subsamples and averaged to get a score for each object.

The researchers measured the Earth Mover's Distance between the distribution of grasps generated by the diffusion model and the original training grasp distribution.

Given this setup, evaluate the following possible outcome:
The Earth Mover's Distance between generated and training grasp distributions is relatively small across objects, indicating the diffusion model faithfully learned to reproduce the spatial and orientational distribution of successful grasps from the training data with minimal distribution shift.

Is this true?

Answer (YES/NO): NO